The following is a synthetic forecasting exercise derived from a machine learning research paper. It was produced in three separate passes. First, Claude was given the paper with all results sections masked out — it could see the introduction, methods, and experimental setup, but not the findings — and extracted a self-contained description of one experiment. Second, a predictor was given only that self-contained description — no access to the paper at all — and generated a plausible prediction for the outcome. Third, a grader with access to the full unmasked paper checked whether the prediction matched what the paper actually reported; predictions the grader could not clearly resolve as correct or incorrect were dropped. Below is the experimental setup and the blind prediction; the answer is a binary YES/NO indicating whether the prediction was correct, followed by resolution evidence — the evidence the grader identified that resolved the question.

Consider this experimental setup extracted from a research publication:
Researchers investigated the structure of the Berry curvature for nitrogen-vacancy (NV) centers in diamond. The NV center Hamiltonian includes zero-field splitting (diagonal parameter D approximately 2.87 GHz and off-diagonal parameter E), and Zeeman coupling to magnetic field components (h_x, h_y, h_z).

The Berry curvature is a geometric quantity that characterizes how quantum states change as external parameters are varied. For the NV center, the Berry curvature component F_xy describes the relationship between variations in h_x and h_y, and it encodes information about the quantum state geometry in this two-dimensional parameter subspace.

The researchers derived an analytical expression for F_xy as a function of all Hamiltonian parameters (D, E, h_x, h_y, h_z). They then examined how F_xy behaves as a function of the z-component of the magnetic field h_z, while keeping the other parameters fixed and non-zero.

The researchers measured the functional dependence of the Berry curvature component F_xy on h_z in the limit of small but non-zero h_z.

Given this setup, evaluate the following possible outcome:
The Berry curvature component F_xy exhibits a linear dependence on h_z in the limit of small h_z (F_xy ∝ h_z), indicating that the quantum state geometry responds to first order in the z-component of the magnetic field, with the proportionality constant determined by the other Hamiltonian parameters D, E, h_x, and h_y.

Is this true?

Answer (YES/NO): YES